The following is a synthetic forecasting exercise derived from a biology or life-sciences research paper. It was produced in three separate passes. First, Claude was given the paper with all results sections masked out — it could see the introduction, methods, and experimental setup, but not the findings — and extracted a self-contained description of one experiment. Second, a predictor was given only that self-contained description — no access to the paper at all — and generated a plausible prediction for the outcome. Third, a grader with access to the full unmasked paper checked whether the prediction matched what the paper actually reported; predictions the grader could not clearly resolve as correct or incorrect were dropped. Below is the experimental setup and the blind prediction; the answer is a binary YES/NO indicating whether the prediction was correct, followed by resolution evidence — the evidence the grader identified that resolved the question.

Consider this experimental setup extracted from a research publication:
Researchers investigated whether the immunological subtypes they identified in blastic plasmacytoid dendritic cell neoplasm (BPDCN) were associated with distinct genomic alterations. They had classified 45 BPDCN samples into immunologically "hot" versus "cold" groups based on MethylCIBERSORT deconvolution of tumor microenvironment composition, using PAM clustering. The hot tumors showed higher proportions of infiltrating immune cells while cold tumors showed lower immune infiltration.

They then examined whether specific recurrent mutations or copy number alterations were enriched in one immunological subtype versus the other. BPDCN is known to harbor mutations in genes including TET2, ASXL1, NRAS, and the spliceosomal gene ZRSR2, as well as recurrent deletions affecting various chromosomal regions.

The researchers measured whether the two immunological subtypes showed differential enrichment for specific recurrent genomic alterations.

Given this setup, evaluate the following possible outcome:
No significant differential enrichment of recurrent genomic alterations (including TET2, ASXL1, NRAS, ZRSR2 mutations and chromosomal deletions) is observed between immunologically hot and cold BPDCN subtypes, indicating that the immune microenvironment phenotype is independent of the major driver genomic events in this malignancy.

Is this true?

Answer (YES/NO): NO